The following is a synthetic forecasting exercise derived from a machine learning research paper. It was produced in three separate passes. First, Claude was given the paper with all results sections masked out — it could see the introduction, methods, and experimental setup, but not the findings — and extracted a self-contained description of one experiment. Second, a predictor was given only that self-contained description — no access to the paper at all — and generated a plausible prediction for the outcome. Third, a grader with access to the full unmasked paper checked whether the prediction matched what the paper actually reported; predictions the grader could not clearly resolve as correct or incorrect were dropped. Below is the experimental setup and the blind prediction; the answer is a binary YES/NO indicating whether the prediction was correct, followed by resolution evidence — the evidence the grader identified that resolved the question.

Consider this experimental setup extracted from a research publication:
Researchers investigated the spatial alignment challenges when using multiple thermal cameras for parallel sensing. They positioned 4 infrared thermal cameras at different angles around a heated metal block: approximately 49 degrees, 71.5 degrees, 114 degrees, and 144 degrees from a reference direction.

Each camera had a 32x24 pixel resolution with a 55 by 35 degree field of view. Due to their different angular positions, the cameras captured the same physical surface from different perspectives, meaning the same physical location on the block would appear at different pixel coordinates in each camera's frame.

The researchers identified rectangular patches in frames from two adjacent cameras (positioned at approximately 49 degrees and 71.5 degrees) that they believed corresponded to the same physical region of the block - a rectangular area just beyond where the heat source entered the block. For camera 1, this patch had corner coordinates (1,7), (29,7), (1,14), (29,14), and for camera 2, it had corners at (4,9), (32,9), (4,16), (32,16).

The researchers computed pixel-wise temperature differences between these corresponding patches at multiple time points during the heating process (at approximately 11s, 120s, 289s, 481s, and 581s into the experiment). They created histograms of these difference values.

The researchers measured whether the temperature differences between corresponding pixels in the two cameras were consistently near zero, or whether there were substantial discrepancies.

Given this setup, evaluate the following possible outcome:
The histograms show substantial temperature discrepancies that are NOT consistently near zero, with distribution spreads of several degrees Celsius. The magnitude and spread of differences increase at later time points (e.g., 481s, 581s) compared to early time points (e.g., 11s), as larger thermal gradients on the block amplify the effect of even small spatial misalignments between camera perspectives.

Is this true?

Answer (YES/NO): NO